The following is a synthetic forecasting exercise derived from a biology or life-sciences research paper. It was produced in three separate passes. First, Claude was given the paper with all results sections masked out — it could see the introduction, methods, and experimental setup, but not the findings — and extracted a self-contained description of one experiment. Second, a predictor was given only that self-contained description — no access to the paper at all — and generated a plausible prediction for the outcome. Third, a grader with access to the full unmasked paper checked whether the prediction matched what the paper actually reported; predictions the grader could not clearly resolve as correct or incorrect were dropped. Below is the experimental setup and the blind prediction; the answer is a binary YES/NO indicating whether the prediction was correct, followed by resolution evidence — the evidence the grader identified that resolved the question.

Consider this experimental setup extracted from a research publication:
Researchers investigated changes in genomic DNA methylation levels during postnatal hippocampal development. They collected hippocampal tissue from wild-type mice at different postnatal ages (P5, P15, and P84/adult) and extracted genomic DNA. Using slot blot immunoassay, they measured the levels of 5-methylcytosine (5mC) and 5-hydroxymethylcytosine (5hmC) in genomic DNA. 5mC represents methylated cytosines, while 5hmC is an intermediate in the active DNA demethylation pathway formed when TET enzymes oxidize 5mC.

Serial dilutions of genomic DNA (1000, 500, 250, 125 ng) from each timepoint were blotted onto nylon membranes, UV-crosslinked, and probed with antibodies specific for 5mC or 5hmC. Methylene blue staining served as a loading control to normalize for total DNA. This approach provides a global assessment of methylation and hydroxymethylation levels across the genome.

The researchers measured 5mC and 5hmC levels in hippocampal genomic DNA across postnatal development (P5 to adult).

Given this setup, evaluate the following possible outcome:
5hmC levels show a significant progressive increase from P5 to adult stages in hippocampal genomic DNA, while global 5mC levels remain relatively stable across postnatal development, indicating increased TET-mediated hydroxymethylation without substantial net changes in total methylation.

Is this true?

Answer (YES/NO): NO